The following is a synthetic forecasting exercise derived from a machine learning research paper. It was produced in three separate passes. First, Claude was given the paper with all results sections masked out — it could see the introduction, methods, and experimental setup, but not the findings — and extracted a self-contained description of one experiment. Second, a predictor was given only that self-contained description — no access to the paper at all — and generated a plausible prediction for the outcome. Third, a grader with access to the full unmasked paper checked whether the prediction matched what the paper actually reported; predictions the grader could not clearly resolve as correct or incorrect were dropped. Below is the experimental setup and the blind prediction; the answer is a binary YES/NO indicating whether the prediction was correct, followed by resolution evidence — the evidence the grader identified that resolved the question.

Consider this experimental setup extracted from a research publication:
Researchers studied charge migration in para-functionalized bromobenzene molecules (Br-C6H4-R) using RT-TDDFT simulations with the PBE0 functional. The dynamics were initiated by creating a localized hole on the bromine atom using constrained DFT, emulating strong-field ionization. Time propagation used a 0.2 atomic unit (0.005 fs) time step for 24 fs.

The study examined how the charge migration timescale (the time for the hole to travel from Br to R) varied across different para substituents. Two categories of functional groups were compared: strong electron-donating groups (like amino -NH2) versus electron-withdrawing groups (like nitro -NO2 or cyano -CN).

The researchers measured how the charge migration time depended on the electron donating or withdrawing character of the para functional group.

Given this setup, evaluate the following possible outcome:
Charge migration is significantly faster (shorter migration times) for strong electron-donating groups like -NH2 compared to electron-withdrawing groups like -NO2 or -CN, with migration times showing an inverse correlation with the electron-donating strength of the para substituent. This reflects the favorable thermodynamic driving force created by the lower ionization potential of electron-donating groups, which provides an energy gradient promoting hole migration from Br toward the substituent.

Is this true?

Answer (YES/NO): NO